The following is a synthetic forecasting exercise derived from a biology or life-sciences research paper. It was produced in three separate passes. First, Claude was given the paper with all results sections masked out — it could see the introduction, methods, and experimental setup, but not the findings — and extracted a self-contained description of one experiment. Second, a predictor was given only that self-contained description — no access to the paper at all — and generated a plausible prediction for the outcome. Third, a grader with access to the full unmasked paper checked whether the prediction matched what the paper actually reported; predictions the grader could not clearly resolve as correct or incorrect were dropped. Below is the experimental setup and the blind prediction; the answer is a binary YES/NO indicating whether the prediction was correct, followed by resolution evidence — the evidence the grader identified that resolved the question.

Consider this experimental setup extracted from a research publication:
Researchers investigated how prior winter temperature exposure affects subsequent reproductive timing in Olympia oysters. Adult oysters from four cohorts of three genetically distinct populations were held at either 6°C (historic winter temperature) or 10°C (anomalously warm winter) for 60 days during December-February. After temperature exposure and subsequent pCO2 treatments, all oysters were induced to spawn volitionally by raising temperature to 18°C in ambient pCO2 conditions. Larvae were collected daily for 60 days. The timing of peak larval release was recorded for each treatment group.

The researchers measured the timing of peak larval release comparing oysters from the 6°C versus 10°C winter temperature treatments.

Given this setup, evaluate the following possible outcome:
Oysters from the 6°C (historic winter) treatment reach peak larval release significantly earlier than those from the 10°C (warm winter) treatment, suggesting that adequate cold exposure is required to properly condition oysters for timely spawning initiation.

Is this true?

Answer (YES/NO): NO